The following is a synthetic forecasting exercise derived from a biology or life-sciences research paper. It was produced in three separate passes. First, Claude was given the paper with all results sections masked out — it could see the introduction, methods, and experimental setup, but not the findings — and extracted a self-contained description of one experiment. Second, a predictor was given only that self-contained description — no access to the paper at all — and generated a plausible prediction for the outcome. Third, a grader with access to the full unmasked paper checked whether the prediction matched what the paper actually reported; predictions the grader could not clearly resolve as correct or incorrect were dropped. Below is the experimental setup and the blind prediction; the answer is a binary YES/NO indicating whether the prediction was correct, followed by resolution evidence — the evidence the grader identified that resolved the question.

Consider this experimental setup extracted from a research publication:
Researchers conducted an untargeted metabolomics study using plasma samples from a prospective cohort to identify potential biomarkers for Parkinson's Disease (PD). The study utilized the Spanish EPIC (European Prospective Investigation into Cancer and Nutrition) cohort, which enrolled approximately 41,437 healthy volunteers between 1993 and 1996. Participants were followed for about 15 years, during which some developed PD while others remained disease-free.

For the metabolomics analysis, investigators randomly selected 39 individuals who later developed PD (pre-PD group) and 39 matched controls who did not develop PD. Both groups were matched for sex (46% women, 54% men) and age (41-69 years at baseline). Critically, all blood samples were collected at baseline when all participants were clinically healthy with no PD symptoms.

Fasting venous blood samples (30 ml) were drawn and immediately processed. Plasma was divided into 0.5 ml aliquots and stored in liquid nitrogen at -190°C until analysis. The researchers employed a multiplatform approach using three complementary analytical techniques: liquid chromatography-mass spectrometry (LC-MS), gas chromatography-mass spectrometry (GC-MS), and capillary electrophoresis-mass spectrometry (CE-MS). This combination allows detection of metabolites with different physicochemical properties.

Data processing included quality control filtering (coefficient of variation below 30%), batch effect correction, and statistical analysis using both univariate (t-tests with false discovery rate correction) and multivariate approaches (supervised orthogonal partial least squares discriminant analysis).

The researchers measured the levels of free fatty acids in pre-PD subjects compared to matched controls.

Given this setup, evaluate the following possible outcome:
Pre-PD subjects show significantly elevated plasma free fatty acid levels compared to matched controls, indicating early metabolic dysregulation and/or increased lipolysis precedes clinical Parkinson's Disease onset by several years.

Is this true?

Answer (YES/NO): NO